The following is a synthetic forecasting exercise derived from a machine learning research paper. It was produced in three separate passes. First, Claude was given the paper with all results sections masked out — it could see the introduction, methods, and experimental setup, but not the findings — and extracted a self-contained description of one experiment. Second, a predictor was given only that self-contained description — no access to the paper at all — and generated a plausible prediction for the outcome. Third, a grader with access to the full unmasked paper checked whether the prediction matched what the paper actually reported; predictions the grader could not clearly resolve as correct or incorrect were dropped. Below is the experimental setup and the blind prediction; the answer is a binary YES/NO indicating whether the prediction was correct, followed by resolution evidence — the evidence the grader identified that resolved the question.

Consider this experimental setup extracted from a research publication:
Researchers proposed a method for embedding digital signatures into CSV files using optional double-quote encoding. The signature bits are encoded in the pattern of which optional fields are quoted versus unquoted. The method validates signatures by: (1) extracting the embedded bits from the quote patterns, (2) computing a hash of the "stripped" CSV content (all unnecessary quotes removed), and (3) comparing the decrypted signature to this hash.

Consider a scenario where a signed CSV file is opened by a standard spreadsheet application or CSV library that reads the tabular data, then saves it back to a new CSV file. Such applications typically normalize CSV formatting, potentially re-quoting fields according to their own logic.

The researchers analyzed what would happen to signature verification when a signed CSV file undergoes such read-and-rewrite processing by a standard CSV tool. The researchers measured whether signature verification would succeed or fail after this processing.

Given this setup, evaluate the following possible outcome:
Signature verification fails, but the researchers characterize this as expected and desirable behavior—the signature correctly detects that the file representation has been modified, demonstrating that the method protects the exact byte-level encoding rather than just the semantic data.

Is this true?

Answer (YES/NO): NO